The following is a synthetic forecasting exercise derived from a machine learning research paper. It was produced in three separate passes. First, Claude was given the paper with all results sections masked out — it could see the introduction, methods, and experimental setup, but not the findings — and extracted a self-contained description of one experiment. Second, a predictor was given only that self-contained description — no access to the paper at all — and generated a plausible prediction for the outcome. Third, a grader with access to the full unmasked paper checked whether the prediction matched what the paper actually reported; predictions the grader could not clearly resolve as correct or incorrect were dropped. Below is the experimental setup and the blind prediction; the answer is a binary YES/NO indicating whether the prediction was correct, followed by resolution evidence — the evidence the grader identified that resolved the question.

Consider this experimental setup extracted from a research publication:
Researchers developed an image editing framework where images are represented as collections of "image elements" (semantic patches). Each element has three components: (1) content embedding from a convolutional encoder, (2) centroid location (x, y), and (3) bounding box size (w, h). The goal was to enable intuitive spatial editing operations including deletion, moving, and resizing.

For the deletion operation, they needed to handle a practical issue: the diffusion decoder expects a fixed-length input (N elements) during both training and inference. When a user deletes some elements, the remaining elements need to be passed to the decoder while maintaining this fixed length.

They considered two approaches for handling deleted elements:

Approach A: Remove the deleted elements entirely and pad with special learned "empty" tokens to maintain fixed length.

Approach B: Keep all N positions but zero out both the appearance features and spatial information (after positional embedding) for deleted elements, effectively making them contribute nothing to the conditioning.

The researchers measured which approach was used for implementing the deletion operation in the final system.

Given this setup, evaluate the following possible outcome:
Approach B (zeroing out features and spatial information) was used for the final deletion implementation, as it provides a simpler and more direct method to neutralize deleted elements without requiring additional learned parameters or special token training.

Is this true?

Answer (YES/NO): YES